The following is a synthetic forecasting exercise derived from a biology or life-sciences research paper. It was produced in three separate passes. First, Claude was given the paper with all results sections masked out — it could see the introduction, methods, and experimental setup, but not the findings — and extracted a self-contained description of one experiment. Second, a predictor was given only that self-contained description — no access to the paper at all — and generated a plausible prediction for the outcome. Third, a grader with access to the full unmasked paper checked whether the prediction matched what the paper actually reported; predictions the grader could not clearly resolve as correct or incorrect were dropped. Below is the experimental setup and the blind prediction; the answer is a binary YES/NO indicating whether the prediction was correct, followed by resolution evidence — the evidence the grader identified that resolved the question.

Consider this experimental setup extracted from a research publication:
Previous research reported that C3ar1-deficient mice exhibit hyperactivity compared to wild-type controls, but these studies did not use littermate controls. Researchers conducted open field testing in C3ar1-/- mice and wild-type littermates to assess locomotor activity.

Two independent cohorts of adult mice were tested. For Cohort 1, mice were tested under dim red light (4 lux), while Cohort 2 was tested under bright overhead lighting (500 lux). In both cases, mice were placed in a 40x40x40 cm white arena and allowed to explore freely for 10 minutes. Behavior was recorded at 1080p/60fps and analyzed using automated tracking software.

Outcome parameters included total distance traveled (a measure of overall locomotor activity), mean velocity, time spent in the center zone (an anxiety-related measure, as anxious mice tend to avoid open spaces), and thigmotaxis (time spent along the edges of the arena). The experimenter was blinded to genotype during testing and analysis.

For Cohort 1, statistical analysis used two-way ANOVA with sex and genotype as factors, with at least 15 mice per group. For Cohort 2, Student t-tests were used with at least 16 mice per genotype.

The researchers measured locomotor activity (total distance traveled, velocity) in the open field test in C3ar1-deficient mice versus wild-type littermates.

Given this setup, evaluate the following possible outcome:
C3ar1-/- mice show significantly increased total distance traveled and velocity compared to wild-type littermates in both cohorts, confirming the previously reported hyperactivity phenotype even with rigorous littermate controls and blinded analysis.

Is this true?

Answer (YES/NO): NO